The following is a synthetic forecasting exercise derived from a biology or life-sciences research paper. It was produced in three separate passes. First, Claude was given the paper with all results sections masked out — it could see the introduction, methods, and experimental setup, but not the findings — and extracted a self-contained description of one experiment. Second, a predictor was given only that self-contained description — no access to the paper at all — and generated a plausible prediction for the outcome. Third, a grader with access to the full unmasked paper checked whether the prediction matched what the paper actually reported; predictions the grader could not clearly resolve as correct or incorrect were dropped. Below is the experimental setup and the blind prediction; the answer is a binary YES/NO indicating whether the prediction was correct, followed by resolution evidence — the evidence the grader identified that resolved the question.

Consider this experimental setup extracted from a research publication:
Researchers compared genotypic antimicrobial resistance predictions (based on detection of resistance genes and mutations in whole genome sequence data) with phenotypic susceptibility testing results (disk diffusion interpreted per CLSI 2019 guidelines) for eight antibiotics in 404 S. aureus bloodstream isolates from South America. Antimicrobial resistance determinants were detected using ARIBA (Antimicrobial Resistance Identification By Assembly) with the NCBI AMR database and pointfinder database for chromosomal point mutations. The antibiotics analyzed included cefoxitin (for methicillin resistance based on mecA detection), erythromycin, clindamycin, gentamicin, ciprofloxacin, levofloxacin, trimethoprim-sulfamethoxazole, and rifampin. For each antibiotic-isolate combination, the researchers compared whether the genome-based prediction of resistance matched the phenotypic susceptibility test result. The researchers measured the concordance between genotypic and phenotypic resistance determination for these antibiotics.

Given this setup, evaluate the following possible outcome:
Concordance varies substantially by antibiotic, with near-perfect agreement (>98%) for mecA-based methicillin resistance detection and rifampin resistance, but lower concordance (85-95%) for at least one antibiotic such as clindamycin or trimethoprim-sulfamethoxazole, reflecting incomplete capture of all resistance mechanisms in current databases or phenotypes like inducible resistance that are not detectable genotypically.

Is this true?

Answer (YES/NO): NO